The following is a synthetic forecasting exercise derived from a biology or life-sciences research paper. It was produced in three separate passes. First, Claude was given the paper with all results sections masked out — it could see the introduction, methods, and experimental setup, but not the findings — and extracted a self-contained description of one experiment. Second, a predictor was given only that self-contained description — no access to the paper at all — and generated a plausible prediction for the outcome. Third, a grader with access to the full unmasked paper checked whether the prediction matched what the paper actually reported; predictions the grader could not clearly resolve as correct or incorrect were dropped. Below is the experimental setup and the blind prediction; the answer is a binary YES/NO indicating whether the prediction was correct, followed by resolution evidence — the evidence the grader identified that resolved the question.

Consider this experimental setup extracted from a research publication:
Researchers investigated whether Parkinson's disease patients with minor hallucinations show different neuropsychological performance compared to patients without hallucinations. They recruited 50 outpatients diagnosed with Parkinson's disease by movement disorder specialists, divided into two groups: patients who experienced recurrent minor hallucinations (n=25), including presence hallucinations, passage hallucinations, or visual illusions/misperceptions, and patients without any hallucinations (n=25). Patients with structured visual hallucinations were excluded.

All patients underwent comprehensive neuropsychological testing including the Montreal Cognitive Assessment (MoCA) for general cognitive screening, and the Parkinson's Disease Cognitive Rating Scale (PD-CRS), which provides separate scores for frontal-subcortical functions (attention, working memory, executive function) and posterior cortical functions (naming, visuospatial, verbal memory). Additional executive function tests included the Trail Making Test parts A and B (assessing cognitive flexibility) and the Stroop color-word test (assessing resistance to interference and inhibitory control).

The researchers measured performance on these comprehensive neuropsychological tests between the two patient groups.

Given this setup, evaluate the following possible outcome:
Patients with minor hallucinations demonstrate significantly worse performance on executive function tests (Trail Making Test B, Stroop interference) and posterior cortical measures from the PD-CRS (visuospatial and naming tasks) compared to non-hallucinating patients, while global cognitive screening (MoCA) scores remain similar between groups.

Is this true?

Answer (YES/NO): NO